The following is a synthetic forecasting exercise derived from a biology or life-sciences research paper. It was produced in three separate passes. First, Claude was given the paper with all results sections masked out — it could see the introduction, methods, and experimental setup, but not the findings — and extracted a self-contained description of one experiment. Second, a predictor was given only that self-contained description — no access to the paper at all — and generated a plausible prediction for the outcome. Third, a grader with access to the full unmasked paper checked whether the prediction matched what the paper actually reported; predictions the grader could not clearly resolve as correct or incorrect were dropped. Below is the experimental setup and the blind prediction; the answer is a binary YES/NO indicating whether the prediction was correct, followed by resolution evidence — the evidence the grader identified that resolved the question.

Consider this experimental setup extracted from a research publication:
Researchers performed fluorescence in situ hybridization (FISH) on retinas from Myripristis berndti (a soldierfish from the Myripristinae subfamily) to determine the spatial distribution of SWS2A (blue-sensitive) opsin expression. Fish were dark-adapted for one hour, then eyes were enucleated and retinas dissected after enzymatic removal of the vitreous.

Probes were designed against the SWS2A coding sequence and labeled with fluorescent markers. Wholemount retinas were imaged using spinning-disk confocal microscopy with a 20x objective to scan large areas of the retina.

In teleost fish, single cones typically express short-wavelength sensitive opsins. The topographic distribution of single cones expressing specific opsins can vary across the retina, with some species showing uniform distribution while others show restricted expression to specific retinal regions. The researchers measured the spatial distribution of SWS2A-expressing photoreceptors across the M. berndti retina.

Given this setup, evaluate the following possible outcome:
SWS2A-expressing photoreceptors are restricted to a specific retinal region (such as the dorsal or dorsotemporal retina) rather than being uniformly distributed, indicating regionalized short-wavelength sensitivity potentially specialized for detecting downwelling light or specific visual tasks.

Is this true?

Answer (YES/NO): NO